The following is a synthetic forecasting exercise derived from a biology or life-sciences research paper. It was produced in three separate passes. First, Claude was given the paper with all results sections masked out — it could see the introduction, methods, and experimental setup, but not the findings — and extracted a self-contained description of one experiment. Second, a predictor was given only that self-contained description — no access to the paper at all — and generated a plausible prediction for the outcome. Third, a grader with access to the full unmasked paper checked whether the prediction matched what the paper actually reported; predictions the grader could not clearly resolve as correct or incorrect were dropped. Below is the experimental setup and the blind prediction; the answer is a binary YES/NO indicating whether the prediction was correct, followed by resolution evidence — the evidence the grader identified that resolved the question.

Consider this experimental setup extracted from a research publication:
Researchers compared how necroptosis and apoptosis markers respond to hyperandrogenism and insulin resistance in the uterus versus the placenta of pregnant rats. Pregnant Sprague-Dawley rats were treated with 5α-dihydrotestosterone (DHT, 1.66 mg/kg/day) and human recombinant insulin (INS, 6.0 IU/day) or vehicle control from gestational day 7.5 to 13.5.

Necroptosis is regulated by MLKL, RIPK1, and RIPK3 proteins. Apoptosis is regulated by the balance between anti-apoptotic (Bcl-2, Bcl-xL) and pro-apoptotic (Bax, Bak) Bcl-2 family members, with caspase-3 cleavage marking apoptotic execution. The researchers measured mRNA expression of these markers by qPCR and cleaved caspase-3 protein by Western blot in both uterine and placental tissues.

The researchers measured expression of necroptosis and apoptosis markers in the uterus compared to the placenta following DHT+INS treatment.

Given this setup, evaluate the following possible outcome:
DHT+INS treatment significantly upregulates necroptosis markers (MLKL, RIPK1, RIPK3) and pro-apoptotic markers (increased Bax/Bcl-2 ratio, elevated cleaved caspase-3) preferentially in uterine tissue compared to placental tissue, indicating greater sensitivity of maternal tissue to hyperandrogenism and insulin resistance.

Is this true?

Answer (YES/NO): NO